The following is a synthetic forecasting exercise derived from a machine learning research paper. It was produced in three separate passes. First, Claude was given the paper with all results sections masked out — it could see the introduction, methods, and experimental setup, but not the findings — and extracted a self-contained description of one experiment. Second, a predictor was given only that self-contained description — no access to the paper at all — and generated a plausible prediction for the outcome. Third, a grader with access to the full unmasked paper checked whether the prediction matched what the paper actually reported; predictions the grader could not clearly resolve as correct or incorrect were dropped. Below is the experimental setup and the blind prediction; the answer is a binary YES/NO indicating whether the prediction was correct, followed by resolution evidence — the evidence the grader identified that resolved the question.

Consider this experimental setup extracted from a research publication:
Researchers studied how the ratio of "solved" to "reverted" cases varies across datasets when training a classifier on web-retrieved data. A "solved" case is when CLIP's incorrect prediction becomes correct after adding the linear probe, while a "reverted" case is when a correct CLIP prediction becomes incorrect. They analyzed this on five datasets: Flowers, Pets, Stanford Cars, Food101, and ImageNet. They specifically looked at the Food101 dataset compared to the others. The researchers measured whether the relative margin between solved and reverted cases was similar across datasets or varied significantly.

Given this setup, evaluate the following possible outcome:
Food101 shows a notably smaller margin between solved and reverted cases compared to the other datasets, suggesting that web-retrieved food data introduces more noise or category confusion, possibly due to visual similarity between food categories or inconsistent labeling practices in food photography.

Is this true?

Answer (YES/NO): YES